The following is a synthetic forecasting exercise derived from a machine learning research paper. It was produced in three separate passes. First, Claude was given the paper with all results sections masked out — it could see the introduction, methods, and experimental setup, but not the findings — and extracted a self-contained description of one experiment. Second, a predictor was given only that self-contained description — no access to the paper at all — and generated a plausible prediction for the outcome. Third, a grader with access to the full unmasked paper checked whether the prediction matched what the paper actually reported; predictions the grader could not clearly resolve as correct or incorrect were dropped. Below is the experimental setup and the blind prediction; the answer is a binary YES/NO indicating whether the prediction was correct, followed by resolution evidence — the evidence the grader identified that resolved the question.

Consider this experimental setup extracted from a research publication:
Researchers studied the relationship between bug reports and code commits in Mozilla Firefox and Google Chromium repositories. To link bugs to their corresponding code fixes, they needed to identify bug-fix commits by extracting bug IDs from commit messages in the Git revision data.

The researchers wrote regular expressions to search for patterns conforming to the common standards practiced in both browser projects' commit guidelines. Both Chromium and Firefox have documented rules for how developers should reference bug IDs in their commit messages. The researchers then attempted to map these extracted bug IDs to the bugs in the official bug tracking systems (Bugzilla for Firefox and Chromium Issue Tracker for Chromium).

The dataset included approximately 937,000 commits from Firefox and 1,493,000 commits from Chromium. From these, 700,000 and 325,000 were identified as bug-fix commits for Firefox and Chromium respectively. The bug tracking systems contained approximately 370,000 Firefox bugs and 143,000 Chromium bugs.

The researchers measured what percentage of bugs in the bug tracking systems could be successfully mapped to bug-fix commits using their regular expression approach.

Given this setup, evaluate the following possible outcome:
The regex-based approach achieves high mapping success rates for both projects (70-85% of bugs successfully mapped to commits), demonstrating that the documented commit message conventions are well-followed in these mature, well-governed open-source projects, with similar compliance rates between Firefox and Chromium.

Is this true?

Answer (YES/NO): NO